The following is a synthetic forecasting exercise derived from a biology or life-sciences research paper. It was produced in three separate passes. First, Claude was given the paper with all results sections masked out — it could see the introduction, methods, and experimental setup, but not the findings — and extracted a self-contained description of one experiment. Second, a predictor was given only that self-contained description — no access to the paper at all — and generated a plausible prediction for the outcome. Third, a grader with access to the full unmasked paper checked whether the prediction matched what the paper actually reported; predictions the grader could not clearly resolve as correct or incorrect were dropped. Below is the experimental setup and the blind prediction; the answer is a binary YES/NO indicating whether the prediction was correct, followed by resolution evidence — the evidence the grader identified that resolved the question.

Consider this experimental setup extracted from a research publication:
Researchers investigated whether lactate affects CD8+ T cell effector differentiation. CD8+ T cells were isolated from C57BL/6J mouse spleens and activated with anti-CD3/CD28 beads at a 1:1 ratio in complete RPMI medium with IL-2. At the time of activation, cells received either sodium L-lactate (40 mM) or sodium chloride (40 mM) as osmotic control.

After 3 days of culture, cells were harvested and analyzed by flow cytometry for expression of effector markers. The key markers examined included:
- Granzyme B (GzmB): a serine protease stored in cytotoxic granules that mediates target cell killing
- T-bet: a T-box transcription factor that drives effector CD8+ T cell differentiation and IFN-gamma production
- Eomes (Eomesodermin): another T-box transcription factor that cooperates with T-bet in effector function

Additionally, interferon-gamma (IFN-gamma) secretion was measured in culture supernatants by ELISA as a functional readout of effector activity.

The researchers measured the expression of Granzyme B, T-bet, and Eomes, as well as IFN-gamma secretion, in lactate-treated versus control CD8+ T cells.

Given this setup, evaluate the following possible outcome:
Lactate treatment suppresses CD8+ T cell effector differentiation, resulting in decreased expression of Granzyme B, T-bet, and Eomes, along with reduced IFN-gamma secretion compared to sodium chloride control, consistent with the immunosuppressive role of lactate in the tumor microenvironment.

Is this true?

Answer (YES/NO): NO